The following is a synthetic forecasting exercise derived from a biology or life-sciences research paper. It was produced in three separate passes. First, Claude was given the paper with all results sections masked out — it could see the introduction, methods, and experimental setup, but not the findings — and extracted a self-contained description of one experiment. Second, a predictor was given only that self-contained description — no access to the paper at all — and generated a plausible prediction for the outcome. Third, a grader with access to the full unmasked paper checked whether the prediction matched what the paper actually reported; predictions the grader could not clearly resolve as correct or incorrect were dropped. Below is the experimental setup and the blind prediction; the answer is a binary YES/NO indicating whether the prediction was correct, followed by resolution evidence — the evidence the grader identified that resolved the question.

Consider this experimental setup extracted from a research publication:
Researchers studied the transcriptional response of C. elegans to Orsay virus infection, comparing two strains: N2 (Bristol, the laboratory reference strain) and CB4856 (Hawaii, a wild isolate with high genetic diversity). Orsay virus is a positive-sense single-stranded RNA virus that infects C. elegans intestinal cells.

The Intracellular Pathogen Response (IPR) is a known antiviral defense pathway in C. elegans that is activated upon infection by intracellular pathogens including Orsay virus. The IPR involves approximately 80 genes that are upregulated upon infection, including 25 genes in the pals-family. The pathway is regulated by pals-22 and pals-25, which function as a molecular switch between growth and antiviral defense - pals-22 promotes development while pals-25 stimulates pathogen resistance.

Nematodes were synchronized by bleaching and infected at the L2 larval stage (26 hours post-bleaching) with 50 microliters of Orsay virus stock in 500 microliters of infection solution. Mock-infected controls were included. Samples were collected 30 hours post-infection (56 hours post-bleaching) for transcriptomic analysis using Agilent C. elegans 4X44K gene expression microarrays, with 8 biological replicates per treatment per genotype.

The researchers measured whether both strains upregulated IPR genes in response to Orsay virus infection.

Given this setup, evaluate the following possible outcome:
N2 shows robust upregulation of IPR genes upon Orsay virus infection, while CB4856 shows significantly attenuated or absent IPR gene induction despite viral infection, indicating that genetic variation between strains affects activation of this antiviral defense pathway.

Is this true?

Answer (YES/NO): YES